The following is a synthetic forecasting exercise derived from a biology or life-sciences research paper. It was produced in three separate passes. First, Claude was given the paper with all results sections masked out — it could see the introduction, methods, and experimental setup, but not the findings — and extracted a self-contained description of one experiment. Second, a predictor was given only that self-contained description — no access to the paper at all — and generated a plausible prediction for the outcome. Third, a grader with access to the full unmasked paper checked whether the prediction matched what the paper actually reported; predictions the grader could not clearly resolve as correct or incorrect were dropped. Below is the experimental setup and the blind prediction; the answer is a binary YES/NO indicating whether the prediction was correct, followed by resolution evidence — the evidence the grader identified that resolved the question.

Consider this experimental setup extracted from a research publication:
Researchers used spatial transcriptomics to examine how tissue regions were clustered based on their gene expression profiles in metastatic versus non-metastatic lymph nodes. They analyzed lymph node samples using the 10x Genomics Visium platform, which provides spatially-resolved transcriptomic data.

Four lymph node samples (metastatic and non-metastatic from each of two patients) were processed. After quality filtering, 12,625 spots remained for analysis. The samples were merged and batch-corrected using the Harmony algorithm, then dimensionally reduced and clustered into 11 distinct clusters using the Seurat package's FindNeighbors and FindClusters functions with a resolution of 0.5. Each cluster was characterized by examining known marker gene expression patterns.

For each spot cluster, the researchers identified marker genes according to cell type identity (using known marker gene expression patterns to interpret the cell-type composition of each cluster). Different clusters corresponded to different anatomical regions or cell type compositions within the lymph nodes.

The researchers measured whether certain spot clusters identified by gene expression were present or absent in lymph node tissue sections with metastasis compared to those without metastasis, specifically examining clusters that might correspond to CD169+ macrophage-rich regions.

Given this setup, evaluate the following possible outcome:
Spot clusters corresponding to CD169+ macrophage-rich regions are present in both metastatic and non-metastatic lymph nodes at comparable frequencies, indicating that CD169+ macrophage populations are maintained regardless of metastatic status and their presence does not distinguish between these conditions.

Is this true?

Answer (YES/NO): NO